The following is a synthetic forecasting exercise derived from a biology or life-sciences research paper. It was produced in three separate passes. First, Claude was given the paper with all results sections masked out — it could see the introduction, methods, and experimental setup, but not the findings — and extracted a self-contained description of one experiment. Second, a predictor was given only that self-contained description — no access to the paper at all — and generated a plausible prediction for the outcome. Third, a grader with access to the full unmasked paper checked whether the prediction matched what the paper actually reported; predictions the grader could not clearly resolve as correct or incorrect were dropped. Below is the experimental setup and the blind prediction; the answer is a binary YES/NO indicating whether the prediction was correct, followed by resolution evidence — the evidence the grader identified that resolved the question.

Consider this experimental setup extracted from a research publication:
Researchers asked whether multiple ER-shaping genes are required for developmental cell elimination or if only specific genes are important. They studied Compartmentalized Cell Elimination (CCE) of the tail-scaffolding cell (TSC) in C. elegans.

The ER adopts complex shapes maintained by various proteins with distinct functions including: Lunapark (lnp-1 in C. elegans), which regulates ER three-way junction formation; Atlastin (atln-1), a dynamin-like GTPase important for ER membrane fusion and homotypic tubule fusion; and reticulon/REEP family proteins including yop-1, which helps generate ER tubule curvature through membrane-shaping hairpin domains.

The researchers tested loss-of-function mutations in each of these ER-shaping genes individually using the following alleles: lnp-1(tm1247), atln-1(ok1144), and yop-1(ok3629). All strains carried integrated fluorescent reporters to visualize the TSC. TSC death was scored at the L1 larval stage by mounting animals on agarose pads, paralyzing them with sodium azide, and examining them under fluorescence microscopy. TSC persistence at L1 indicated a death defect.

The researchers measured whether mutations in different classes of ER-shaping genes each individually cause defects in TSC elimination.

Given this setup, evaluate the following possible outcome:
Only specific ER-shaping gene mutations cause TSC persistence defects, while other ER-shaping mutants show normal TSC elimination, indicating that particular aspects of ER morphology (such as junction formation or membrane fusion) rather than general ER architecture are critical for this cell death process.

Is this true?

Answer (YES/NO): NO